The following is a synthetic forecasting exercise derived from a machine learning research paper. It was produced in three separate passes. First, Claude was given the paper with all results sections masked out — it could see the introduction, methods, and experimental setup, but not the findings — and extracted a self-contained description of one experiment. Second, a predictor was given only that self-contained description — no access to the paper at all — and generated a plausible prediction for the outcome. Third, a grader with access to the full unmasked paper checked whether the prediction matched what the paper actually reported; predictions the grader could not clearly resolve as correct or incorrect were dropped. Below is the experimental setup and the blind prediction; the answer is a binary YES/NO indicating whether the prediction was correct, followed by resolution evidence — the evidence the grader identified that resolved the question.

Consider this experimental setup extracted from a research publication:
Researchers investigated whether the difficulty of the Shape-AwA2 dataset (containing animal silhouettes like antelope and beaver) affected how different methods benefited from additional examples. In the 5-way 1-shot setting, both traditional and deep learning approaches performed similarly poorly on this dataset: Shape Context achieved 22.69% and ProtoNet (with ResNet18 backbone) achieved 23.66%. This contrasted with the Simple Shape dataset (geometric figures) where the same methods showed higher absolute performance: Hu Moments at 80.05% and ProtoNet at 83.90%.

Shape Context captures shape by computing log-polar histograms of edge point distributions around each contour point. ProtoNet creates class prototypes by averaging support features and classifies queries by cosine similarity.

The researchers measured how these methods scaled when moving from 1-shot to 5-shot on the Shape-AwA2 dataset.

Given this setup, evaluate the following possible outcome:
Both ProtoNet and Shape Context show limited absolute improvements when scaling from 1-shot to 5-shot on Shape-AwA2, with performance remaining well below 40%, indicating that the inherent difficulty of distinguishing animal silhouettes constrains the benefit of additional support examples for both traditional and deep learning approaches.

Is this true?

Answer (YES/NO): YES